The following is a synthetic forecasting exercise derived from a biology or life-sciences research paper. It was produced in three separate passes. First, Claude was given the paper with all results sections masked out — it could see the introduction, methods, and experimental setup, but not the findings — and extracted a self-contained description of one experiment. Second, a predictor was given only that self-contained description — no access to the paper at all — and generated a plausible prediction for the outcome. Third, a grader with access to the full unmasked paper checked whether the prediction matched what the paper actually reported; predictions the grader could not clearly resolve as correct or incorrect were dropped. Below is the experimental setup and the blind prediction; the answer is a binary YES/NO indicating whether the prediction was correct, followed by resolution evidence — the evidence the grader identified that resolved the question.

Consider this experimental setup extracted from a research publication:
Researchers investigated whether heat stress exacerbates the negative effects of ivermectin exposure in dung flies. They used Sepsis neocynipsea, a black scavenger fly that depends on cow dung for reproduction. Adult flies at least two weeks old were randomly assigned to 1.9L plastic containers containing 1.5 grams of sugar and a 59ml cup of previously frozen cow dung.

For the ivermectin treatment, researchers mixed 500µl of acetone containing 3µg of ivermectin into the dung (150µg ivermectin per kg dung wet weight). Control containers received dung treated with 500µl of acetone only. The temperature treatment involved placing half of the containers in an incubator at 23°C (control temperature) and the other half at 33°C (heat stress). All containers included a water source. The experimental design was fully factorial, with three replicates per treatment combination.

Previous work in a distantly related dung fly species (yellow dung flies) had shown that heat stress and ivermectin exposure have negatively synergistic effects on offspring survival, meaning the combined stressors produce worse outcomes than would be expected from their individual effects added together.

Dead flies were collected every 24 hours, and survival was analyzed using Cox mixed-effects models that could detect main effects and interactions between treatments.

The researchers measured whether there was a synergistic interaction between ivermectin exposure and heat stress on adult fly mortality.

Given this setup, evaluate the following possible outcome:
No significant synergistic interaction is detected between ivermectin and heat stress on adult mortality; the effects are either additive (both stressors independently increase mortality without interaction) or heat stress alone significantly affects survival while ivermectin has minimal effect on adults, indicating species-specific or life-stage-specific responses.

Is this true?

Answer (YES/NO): NO